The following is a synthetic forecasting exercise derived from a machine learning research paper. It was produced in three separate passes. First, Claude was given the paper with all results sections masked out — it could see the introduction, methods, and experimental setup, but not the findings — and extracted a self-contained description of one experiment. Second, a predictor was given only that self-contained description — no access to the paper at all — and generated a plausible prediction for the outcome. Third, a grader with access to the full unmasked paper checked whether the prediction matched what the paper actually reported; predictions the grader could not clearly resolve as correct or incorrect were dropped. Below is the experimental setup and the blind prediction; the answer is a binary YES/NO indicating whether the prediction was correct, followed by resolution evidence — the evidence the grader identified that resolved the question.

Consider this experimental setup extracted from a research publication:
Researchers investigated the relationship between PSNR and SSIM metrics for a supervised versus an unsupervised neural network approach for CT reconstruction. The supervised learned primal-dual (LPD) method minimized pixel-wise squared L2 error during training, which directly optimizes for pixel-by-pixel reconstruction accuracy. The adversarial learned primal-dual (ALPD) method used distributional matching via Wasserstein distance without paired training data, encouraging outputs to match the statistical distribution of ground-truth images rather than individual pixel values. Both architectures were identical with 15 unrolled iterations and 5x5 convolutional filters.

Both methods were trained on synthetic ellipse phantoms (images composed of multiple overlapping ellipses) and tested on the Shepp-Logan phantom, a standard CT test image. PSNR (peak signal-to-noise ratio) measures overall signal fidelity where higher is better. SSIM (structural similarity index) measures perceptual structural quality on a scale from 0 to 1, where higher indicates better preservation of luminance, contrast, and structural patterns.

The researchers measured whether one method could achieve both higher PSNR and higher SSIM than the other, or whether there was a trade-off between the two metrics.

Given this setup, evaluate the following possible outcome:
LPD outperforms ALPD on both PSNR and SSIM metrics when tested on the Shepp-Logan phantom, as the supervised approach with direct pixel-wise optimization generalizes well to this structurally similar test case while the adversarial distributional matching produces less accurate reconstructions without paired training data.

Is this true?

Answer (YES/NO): NO